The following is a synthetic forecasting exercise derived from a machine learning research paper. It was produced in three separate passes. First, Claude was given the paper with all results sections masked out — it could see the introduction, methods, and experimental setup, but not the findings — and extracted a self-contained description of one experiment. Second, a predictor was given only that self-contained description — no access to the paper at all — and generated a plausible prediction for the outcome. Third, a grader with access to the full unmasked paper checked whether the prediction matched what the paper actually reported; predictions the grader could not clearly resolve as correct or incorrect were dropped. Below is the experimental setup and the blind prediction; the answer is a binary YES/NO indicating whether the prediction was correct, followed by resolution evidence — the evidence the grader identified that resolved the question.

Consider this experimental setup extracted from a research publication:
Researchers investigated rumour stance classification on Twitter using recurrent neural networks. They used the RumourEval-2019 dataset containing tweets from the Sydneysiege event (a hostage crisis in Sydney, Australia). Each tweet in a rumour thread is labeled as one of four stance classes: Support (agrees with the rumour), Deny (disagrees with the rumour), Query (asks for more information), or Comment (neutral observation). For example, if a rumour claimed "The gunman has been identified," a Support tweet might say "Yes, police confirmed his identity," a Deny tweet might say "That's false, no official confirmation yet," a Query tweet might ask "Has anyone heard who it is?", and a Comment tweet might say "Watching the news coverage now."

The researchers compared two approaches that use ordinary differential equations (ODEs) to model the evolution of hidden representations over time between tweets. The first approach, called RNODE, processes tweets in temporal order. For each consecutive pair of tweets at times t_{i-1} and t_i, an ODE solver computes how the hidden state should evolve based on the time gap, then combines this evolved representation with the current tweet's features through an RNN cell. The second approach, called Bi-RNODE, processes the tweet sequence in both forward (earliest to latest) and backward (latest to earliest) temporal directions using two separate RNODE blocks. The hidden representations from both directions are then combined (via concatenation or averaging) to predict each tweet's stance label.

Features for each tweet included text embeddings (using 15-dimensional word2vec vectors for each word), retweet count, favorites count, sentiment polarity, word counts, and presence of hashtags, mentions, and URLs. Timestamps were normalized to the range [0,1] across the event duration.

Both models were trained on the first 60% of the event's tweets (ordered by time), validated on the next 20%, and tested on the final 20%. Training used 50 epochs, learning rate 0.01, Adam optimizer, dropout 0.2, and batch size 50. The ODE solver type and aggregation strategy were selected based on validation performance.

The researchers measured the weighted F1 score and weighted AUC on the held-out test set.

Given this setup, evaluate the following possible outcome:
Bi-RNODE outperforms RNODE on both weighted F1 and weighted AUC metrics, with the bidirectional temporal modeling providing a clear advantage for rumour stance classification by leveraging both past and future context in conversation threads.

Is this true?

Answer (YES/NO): YES